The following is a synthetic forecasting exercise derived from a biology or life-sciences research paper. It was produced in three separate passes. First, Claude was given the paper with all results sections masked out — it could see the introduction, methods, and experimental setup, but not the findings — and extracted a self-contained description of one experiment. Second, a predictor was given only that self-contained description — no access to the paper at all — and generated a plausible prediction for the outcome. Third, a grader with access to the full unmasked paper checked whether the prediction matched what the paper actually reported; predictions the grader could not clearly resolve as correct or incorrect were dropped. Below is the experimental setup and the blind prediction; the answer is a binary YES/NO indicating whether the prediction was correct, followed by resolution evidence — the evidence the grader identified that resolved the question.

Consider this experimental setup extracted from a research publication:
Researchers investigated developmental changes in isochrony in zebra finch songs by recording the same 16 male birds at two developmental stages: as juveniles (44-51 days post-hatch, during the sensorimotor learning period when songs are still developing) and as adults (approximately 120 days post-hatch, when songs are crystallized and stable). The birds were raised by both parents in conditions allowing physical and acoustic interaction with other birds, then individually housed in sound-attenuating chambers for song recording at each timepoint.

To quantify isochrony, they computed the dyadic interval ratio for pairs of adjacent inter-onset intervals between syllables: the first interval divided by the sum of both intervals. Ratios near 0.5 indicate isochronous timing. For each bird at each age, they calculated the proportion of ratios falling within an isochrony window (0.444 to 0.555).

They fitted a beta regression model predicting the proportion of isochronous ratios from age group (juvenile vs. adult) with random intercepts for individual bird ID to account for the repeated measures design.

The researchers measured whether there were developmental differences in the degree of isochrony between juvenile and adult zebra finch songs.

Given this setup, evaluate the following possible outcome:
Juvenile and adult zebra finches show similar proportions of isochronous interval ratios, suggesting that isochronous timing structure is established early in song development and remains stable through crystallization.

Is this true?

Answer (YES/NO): NO